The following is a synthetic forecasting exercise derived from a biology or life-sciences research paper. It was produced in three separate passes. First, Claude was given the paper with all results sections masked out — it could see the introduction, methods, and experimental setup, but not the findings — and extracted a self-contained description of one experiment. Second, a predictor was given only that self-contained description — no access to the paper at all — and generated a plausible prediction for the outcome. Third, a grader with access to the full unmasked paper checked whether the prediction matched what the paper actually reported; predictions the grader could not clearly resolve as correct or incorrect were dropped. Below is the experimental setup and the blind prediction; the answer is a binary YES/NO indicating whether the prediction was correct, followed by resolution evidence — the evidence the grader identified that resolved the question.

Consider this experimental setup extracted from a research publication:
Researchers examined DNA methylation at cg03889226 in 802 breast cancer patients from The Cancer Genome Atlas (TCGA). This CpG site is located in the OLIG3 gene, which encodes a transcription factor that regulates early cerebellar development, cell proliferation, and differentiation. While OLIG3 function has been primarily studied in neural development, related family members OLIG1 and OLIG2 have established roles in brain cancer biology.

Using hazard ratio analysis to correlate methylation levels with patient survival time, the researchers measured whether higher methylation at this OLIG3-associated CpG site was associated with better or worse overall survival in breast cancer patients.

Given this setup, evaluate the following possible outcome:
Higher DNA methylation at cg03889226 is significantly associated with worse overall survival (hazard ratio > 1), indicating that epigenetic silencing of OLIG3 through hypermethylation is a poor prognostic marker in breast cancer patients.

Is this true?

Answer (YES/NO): YES